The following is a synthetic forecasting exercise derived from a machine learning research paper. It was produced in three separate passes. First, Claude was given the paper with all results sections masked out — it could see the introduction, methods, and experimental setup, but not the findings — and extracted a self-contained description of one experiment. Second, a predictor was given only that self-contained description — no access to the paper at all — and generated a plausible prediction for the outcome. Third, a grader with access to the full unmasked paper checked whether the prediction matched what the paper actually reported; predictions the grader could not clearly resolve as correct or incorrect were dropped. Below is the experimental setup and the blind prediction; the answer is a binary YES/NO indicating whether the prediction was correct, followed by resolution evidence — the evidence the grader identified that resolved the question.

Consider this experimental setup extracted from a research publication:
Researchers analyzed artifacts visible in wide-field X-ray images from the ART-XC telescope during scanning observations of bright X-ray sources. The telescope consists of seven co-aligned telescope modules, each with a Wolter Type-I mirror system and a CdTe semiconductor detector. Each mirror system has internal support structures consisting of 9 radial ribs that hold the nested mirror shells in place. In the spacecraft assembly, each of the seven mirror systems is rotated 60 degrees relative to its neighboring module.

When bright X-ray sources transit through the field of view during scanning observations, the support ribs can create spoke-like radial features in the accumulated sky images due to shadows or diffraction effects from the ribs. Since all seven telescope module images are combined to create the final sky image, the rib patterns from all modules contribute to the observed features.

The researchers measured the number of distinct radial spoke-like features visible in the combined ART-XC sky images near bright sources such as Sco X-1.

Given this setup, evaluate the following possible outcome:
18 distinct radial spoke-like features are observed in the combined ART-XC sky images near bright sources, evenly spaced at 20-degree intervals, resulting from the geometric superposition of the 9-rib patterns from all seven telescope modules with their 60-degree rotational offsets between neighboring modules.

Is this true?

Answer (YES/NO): YES